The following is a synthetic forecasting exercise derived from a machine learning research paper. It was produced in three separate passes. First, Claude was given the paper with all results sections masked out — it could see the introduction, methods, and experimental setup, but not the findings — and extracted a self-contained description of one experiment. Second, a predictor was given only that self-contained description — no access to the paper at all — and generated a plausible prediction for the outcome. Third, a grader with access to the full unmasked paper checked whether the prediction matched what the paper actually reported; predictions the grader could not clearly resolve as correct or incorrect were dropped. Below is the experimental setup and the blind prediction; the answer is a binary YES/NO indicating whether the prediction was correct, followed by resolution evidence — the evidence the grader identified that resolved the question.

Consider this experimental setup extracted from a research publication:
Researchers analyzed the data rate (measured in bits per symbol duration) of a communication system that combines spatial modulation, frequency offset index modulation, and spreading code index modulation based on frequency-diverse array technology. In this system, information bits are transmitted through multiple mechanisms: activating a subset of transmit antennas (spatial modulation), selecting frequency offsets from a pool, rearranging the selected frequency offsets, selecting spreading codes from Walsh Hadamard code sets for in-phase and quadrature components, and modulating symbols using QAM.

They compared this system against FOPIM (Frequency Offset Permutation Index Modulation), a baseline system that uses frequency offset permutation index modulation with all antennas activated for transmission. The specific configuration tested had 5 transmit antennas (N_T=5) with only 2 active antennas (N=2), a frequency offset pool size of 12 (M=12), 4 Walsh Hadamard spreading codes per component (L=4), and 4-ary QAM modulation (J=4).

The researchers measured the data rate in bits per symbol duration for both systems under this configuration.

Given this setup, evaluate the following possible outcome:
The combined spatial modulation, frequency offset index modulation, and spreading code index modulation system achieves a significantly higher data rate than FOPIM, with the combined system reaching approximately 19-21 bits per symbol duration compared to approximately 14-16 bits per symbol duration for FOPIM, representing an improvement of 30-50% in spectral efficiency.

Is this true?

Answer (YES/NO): NO